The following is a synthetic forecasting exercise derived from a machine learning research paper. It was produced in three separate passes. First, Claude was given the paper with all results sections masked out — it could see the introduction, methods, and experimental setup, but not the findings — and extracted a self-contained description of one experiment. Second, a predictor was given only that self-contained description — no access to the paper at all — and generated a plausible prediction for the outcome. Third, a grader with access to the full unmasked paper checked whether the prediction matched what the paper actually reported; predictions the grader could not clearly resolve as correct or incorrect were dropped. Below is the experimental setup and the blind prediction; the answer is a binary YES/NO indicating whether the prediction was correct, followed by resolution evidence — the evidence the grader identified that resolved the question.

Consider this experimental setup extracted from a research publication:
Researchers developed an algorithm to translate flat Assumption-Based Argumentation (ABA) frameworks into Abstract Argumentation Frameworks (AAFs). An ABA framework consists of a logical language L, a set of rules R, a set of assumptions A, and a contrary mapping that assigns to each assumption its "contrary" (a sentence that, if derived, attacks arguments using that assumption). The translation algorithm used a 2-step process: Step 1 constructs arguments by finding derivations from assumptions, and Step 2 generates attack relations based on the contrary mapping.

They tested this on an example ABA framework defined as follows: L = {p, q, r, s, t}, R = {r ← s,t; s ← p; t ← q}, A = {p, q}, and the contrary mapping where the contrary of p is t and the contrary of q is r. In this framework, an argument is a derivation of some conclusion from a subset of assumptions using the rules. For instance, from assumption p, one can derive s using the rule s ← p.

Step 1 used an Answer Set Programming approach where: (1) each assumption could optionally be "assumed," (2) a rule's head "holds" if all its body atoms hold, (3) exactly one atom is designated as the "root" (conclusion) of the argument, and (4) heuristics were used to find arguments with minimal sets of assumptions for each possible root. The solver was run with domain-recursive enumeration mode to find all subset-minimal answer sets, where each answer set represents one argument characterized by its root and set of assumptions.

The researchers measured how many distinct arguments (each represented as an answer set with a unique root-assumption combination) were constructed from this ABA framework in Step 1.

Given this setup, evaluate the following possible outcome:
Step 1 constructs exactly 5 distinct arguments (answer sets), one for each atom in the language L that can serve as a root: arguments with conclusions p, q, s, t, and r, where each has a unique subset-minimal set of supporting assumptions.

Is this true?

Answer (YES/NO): YES